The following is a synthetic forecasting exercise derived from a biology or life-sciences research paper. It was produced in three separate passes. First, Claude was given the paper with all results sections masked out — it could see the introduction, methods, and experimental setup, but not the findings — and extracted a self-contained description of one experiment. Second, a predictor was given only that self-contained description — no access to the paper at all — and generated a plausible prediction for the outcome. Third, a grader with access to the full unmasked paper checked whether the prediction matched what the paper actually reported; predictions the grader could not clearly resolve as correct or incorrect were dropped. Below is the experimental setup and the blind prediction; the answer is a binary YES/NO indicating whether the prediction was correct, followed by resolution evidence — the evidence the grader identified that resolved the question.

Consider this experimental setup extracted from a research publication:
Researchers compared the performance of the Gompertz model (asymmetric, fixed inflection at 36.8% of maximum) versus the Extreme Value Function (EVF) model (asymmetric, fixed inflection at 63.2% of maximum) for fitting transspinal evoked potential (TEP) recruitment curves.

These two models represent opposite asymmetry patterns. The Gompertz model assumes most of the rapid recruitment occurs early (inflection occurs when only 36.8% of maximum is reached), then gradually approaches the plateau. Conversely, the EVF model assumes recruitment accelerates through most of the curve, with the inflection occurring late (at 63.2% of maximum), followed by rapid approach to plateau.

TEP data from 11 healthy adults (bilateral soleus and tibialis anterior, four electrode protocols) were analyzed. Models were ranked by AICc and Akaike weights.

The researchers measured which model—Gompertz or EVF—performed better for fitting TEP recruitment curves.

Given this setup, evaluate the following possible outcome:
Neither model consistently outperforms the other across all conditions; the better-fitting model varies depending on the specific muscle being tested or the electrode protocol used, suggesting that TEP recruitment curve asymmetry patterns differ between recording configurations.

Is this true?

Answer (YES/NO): NO